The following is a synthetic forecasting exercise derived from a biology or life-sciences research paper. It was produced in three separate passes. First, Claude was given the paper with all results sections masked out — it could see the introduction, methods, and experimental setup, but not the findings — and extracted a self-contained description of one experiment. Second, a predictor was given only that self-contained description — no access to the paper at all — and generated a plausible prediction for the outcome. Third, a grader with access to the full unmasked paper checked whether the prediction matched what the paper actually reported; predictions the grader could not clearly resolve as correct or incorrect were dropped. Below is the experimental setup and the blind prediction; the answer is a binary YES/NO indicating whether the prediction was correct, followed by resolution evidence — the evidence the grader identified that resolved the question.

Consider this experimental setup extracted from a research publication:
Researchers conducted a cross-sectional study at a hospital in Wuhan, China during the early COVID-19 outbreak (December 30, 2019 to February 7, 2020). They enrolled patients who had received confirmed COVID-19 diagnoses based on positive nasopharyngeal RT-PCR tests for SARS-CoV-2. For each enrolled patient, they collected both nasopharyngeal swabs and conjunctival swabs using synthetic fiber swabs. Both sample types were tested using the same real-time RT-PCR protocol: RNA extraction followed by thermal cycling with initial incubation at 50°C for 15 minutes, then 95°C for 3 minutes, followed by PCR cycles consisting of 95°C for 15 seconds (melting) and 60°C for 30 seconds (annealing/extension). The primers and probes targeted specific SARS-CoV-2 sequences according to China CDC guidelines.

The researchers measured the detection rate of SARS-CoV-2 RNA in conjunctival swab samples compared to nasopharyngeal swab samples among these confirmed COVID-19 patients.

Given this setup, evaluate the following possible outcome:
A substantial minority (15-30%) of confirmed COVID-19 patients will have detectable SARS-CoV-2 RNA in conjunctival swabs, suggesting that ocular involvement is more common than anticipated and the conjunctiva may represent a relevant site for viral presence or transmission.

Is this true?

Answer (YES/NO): NO